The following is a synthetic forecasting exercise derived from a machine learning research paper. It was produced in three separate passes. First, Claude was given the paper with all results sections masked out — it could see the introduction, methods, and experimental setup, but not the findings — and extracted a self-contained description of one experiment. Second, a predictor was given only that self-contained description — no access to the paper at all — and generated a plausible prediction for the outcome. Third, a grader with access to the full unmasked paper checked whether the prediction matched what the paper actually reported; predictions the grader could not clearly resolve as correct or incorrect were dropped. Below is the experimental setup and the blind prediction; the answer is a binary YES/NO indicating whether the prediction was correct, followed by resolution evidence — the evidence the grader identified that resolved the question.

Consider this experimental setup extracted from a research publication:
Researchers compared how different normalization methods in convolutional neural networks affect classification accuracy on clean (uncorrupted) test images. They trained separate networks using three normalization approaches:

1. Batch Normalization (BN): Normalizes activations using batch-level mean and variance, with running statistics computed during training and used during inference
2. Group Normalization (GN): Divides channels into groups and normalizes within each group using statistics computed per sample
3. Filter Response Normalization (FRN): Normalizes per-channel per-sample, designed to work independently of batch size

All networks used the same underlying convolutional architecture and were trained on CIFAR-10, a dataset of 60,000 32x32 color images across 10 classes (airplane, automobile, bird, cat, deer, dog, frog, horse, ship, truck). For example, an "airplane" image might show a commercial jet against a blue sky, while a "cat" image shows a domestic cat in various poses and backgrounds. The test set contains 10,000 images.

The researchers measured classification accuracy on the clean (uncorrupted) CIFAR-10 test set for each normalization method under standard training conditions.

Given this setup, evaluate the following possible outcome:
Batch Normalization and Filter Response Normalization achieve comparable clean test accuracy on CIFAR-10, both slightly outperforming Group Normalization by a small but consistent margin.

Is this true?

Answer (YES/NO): NO